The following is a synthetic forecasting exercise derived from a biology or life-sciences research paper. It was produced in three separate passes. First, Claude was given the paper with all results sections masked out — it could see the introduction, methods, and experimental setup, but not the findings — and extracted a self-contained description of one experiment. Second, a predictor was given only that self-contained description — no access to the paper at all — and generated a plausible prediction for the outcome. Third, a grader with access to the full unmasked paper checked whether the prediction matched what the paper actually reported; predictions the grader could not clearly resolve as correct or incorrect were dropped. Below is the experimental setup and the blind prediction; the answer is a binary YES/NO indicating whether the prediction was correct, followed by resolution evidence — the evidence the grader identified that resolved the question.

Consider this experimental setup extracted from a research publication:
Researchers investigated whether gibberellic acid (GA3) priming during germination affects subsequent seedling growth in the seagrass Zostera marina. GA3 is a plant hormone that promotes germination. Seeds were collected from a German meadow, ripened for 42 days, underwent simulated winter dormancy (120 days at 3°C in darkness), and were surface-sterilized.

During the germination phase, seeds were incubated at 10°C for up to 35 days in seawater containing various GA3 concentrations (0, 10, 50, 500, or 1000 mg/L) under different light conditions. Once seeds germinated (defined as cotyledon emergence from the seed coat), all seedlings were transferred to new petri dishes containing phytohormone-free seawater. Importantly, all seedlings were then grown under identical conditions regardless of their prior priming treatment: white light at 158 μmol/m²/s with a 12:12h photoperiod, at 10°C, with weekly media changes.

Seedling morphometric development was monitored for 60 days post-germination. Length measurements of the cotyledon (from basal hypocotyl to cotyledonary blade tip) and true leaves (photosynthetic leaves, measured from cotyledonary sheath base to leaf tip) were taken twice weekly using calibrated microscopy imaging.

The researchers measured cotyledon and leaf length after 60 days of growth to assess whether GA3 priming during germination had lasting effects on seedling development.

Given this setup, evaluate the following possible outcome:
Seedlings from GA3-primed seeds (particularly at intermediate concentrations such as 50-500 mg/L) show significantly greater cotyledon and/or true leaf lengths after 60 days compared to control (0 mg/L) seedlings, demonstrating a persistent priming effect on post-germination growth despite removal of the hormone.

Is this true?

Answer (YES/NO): NO